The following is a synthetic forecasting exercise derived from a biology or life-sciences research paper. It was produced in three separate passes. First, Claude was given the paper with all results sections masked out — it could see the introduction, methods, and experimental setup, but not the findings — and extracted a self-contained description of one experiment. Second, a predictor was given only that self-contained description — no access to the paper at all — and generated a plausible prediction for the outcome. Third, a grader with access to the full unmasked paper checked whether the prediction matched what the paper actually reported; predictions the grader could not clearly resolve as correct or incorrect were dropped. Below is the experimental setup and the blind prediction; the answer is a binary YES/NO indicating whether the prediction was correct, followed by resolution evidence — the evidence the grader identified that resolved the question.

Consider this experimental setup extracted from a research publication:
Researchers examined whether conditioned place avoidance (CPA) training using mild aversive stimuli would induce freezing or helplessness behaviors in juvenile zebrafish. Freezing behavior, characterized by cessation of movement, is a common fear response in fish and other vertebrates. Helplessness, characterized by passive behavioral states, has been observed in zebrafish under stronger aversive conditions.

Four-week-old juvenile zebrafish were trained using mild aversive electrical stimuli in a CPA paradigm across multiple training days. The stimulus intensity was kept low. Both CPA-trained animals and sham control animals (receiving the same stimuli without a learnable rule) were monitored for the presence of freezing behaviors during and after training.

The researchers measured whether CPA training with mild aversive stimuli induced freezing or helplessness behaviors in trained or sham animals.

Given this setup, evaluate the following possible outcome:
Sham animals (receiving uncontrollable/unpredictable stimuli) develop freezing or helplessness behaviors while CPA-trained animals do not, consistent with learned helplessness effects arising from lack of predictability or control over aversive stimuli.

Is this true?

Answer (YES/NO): NO